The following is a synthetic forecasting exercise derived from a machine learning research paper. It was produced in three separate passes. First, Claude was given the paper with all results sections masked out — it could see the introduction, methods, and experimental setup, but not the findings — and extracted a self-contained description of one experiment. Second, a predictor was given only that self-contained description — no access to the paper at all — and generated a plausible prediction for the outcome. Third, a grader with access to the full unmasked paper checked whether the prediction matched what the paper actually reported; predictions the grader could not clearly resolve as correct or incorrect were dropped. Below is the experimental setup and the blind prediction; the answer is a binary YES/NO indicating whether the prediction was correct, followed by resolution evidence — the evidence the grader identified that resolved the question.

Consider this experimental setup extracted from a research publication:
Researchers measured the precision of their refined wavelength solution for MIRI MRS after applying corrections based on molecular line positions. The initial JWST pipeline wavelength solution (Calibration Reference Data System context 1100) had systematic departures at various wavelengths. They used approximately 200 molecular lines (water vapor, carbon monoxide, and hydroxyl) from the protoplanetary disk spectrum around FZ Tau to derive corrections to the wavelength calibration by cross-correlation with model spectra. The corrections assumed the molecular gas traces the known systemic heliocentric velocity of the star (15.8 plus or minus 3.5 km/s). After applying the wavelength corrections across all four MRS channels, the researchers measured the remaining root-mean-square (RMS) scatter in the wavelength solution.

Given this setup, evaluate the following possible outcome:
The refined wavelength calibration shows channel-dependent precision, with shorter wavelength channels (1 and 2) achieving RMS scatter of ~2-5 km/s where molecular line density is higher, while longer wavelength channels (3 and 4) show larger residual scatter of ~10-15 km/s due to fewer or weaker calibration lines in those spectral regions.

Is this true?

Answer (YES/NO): NO